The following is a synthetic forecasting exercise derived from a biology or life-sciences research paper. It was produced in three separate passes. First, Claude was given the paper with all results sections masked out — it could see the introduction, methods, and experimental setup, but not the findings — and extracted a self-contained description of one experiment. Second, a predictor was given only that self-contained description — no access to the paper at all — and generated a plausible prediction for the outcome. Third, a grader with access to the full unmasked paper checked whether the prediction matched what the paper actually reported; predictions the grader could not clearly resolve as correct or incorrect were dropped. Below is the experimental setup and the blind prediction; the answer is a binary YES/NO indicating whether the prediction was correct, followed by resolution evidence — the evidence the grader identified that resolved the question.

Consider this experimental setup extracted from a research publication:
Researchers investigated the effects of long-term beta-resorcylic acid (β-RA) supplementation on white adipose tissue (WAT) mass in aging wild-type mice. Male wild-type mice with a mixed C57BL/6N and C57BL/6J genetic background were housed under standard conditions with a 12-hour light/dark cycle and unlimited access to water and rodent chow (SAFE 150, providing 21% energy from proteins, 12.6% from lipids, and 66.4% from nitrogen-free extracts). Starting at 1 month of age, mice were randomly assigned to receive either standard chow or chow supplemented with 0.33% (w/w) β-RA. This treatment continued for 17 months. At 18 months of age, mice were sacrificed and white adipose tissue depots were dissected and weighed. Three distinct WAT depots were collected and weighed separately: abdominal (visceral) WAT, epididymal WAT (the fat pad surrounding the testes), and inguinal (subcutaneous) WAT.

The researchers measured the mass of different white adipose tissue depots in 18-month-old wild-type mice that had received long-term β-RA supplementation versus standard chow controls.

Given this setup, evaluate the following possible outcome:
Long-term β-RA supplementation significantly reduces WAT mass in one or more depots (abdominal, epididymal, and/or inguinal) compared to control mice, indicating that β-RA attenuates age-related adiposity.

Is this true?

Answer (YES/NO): YES